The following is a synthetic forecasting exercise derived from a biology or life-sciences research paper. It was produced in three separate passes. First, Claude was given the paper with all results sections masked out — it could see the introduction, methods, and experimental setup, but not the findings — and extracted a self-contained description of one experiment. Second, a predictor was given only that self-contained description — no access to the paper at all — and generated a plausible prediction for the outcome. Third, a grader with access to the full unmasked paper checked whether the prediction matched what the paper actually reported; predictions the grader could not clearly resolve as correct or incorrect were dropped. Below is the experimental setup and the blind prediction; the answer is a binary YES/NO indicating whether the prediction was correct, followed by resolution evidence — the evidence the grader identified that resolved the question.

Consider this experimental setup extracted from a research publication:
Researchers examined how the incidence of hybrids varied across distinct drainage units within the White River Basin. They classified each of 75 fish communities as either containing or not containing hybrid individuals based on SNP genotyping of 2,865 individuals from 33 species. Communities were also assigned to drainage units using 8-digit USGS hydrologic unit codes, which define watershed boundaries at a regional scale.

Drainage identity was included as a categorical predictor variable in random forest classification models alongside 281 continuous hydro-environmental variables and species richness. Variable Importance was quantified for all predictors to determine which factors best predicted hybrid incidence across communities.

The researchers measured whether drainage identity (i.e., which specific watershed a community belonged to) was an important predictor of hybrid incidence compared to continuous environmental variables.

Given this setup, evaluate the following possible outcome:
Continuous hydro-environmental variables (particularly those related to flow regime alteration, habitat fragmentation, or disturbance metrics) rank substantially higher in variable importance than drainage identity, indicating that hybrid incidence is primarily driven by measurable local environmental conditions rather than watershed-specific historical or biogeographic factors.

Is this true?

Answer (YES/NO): NO